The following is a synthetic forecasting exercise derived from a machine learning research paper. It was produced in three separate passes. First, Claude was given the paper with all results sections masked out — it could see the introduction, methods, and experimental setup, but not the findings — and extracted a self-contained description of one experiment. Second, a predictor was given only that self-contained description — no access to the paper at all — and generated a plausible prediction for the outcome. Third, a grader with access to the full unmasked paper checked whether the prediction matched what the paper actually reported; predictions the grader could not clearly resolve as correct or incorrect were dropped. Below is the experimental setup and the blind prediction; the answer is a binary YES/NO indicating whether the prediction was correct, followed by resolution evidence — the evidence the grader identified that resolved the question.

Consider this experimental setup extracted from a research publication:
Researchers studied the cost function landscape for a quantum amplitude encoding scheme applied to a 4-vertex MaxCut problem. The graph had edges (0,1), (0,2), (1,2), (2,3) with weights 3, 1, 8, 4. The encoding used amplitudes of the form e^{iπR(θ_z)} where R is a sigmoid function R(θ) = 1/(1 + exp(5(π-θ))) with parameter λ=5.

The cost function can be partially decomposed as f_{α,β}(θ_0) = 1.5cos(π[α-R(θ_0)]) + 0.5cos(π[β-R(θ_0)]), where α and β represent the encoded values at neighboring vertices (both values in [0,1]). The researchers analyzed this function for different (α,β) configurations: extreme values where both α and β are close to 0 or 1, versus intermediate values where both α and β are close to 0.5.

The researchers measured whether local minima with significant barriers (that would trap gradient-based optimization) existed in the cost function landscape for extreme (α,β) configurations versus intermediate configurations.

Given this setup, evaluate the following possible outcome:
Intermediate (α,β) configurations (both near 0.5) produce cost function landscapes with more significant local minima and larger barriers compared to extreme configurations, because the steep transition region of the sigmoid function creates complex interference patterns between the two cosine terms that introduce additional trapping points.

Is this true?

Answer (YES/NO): YES